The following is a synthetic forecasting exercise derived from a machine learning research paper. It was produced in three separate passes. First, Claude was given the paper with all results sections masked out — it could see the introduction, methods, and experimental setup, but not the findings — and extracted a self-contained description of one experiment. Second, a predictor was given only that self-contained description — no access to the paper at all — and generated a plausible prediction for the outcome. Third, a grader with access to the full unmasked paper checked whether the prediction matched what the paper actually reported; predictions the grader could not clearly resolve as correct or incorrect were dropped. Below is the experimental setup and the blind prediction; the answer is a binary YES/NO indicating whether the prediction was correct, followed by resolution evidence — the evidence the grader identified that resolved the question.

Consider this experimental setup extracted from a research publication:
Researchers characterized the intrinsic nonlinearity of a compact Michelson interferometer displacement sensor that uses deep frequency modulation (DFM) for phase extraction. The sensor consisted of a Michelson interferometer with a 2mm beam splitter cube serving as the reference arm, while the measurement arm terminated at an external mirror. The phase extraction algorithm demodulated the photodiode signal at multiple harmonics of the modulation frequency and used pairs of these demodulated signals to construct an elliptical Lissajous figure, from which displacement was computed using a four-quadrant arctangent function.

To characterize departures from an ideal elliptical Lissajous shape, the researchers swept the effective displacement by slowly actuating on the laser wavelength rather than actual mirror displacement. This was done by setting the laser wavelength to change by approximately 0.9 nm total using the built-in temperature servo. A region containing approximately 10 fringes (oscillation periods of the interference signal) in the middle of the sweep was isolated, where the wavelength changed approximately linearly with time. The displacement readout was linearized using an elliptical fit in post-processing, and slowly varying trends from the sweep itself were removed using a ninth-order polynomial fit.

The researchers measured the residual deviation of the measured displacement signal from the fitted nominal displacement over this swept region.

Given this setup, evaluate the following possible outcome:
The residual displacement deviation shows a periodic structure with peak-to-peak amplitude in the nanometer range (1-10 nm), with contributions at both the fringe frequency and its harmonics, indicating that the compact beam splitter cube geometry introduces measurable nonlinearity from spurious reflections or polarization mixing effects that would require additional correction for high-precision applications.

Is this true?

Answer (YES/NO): NO